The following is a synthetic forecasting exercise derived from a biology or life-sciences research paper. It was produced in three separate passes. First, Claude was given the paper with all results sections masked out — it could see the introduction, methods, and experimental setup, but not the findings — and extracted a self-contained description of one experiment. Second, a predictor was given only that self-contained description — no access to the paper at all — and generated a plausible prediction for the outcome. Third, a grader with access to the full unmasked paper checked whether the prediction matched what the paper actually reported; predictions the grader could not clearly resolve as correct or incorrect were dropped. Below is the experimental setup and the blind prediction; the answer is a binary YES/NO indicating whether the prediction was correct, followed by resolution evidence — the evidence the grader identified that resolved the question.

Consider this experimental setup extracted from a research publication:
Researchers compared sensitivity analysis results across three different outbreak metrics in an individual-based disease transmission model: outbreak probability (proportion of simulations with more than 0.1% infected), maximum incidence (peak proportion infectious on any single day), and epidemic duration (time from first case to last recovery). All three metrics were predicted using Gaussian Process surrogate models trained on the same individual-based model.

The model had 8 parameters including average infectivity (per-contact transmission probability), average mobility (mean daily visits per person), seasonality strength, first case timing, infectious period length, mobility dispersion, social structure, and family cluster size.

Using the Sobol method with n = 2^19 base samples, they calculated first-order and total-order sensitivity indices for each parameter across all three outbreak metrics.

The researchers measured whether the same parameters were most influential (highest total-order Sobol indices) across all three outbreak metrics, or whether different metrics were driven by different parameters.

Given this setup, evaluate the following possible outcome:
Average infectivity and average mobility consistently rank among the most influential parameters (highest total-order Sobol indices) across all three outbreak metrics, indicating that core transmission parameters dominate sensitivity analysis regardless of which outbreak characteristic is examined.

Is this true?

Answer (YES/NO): YES